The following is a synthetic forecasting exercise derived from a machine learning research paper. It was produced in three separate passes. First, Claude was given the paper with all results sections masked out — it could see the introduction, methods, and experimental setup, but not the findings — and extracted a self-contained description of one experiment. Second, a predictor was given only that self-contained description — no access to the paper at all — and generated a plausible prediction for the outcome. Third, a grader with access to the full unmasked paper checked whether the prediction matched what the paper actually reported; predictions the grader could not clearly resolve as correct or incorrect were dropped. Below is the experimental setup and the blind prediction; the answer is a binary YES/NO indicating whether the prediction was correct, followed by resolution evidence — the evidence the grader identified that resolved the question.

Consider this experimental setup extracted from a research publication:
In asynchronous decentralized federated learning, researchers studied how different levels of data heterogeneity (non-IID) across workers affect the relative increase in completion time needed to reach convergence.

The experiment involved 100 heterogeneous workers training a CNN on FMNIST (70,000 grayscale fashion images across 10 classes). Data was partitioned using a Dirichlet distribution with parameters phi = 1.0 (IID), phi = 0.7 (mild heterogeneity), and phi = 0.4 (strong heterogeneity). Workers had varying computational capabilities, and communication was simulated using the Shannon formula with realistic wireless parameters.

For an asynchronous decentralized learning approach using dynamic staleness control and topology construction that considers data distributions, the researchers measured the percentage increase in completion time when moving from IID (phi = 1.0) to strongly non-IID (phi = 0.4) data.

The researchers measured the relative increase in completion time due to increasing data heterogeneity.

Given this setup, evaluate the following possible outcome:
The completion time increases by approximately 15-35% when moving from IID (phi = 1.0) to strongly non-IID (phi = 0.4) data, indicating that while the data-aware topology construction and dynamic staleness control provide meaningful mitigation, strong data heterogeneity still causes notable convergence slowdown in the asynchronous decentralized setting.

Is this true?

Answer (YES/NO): YES